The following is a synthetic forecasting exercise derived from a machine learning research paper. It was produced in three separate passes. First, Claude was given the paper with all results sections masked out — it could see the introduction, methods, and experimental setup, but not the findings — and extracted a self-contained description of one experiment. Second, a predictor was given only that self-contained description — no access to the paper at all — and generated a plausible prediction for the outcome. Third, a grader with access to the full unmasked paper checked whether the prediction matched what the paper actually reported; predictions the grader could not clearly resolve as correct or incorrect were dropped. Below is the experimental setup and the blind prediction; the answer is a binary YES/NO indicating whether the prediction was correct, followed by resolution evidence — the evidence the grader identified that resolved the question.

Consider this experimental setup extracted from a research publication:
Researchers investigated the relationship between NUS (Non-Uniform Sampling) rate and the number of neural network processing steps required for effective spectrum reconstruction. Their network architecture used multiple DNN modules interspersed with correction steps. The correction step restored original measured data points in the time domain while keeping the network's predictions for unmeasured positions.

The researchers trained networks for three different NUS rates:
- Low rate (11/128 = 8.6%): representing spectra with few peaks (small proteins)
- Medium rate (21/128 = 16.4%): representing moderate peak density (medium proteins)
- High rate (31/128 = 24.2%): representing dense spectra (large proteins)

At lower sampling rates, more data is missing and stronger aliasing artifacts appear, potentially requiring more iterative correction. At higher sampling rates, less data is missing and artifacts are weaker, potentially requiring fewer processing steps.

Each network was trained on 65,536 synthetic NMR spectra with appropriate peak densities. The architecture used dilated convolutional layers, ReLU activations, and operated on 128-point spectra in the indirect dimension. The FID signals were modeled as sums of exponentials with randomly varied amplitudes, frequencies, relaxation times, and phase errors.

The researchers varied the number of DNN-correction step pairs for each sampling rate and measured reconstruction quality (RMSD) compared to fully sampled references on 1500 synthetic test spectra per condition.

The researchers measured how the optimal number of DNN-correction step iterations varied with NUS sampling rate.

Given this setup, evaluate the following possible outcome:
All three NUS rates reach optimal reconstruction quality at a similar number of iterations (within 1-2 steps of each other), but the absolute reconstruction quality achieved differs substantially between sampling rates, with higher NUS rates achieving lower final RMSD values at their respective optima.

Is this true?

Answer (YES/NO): NO